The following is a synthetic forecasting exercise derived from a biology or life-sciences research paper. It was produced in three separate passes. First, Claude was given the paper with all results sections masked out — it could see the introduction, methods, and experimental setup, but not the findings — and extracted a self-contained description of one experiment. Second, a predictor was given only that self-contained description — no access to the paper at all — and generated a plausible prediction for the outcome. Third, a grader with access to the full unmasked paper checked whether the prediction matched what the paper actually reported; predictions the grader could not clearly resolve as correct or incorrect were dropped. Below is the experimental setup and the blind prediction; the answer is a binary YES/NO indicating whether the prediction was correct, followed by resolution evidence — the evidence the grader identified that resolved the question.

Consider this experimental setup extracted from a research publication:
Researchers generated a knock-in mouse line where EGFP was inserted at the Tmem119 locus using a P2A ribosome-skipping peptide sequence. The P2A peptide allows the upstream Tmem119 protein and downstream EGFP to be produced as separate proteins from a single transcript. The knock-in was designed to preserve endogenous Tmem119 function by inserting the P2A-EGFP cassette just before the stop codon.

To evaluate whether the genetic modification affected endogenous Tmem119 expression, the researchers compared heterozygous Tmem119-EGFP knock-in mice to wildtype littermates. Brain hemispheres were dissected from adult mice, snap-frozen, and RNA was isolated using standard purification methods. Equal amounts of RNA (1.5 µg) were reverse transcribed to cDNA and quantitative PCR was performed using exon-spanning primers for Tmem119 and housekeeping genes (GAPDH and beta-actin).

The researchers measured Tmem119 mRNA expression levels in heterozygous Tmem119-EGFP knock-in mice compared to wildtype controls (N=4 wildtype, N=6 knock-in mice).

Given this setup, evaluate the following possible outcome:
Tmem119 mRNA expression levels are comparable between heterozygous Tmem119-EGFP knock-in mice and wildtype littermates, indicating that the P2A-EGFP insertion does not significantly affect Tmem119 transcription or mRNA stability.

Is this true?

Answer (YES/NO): YES